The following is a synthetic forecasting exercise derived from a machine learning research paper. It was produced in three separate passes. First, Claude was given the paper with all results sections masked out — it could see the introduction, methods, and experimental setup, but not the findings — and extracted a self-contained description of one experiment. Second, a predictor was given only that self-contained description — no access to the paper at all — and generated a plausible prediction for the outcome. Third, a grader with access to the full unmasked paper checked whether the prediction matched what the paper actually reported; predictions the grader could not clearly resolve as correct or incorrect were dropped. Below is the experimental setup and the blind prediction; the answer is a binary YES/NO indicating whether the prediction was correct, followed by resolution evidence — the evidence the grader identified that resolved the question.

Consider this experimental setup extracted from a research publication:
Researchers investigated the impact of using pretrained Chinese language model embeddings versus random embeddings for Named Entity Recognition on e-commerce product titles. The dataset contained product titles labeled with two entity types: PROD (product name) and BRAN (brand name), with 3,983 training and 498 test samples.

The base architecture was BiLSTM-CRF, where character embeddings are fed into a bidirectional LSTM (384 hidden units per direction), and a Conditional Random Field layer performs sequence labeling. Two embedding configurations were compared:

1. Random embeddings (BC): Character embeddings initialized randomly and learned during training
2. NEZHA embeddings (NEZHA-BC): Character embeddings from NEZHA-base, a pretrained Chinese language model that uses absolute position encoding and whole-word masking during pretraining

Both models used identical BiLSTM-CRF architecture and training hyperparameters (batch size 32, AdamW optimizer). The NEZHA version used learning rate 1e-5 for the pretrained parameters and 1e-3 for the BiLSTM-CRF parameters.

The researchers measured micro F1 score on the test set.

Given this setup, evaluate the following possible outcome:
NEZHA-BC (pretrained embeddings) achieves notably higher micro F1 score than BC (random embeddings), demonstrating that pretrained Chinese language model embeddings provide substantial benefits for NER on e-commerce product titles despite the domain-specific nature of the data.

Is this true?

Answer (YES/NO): YES